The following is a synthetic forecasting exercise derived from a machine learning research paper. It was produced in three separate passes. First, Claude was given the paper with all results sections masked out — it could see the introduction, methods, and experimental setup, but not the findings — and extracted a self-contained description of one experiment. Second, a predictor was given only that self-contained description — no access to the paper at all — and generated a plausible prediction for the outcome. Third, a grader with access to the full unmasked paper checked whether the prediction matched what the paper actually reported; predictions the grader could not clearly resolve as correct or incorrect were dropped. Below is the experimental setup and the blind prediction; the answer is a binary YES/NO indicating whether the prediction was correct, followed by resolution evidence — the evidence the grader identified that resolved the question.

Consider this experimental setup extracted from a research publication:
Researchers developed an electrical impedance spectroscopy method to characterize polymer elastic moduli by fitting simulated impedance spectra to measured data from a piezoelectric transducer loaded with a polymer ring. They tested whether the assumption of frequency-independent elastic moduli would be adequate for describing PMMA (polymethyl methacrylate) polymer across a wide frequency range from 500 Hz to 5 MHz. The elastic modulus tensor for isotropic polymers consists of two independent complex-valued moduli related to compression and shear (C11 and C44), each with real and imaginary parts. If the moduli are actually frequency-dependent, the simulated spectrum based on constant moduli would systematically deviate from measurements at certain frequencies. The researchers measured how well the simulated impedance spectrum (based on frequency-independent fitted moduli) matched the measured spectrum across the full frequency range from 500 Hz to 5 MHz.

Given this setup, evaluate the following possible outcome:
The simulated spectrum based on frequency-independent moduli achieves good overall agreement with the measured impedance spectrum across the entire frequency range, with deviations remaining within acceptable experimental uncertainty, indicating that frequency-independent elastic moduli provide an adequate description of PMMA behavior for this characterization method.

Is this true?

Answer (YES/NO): YES